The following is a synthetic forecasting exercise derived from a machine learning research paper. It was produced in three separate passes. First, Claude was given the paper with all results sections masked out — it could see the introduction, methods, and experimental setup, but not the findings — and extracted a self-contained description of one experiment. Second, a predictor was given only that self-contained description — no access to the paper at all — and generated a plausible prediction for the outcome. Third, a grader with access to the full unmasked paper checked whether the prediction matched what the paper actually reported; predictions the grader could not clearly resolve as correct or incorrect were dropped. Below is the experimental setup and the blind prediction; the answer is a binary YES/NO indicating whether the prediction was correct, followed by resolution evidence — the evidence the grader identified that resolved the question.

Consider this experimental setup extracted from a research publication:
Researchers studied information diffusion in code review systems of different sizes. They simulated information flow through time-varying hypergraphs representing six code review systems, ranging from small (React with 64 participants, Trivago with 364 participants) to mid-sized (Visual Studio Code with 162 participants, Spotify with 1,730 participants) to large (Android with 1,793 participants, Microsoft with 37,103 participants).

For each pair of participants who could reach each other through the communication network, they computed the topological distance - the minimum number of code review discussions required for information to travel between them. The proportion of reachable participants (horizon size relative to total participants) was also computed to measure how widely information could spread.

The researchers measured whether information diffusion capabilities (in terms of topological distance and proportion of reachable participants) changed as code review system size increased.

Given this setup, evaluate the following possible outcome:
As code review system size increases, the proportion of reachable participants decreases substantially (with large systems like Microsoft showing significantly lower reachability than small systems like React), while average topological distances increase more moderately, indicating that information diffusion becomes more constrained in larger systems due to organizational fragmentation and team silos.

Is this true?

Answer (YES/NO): NO